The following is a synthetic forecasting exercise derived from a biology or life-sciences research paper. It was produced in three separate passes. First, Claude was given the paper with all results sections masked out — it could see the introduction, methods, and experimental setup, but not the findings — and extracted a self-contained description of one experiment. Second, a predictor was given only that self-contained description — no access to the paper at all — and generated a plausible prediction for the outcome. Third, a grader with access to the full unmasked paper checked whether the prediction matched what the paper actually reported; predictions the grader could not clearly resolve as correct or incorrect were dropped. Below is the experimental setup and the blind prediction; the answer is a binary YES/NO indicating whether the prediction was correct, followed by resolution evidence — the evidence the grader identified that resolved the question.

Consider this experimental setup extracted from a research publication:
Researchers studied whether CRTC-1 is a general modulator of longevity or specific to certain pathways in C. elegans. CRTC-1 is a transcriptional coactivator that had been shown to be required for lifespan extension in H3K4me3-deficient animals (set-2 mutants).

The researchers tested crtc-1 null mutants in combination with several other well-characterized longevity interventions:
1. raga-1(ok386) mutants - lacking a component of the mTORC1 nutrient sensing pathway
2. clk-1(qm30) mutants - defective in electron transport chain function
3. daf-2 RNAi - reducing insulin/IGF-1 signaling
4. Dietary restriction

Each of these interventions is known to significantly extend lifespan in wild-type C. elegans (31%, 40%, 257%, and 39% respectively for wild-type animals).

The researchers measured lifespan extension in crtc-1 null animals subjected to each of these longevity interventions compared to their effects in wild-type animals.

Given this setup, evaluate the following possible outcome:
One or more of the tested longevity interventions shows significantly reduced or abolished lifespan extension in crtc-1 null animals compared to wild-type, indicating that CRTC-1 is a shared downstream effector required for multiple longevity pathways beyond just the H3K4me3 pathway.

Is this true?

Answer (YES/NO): NO